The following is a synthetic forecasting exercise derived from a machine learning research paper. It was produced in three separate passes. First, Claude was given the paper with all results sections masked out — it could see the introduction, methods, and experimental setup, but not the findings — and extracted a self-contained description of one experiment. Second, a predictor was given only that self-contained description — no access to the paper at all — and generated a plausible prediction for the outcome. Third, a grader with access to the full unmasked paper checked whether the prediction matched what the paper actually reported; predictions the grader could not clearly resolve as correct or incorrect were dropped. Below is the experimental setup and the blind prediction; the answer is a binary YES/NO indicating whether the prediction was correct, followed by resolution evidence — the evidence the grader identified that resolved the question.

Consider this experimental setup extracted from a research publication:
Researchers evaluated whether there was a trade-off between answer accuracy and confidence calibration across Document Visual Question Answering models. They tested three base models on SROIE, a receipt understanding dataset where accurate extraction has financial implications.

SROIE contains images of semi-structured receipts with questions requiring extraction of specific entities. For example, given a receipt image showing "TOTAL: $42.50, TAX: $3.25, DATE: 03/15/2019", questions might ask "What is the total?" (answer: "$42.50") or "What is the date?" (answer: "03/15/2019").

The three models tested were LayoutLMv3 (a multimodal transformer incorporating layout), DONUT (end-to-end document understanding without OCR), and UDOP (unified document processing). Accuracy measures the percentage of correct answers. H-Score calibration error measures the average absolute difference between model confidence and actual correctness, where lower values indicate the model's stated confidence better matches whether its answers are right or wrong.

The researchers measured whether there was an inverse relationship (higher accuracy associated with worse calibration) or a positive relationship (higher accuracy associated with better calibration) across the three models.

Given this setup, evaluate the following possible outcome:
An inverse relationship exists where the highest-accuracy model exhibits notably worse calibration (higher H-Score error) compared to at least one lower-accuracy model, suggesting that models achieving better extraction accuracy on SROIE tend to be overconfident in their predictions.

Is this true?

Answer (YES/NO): NO